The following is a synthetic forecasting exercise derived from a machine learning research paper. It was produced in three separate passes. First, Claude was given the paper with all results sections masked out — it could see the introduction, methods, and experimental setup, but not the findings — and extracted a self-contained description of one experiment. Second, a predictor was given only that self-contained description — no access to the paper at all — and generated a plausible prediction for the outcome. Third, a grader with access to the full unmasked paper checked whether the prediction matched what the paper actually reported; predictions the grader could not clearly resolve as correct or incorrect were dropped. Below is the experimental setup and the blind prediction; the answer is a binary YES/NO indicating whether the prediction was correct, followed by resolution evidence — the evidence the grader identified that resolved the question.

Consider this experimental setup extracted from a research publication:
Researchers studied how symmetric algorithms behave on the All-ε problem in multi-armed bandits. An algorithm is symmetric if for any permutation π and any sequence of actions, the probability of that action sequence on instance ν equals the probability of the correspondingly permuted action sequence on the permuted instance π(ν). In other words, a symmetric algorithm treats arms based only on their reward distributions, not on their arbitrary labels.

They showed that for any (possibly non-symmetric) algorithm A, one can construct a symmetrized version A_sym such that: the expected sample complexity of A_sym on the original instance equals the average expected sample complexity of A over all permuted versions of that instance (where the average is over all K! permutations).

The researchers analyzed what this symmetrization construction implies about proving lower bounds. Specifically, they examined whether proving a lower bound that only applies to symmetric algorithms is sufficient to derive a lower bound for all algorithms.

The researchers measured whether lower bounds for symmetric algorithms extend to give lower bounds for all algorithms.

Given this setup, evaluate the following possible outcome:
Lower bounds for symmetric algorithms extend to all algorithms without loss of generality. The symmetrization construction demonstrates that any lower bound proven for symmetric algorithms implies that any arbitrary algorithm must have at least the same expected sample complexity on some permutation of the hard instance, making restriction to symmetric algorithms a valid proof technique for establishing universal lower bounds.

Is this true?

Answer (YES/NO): NO